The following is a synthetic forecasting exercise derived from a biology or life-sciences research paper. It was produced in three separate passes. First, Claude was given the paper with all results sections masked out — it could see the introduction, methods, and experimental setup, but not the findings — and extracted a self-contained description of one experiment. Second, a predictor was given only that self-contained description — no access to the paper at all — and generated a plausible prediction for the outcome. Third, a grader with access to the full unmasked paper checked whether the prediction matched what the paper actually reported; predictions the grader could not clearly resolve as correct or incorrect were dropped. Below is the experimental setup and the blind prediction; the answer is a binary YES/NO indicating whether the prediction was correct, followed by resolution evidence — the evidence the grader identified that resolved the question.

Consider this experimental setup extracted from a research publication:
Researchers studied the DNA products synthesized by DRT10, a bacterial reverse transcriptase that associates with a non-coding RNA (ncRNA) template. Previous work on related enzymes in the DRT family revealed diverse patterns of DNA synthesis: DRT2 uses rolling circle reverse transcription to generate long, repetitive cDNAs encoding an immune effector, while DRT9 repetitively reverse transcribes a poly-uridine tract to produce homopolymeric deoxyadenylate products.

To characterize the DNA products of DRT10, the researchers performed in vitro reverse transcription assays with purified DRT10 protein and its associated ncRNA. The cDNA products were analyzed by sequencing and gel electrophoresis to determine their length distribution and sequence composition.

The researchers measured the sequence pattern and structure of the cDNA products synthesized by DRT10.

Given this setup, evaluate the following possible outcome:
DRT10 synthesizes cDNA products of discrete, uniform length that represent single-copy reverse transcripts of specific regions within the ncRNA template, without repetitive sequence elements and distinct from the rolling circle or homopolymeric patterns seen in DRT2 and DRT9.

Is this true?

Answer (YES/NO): NO